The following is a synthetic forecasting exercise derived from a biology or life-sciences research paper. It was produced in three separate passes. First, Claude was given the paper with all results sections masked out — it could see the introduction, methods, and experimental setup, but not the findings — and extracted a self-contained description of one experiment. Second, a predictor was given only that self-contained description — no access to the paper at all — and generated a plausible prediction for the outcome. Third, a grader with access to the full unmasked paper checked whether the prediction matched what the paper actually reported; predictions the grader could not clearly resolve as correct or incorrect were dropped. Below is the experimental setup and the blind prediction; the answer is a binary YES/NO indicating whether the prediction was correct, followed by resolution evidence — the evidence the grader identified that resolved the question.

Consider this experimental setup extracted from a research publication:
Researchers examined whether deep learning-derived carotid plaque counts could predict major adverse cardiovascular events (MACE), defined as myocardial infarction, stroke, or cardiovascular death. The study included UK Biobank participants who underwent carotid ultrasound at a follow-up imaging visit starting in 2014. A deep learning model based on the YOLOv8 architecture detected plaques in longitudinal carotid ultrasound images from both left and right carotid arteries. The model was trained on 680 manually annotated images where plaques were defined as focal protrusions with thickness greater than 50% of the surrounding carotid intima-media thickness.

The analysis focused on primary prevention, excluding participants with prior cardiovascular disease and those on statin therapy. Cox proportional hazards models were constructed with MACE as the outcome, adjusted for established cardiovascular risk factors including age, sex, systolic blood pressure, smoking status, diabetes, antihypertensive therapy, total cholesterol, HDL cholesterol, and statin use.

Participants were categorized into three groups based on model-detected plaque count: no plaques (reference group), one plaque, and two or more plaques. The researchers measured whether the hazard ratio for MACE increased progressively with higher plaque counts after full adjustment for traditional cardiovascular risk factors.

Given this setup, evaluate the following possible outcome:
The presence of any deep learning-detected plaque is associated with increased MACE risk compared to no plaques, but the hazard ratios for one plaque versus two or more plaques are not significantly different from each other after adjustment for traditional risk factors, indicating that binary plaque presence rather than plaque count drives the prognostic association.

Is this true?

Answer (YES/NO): NO